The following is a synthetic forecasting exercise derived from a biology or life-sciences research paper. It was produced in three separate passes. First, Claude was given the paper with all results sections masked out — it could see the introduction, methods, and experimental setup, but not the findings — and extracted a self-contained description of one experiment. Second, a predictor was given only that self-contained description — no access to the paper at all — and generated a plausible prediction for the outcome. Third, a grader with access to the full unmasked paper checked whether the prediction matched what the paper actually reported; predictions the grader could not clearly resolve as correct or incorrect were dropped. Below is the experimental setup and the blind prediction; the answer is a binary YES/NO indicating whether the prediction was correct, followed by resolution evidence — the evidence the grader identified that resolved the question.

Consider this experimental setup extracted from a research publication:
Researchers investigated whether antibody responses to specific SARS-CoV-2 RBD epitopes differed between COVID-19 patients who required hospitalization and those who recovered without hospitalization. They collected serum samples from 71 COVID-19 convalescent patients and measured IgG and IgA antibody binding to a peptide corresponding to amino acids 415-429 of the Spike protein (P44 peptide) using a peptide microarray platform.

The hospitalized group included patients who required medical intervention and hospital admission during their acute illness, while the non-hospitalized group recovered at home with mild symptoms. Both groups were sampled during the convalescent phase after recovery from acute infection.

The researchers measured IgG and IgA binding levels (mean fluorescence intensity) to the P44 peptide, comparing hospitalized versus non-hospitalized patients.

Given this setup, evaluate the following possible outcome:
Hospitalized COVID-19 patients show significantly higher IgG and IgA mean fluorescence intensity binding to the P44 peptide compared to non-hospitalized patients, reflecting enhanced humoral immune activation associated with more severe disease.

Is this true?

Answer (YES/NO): NO